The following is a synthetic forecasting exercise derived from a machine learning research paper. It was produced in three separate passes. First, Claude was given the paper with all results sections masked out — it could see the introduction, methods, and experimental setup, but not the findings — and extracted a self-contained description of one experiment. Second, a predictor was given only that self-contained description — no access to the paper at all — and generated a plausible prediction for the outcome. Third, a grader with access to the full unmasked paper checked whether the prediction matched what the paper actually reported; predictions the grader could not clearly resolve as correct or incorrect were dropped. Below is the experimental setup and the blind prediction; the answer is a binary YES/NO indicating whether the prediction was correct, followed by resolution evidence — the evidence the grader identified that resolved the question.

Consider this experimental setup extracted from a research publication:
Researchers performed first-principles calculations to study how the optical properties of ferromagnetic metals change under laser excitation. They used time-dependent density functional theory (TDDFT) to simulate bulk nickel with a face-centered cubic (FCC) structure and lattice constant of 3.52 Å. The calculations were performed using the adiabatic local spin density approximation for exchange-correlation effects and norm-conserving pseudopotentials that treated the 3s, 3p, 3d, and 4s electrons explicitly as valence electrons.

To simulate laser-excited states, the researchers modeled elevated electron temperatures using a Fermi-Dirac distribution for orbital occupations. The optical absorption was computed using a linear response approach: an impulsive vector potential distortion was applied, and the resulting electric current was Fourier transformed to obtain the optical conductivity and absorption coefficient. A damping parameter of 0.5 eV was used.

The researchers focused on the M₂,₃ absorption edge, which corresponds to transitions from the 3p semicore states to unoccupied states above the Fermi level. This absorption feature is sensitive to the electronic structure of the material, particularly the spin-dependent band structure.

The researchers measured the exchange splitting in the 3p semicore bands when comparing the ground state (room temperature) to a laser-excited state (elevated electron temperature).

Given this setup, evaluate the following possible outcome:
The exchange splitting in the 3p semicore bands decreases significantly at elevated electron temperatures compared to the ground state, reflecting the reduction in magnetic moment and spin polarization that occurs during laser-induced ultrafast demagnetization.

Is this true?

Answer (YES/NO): YES